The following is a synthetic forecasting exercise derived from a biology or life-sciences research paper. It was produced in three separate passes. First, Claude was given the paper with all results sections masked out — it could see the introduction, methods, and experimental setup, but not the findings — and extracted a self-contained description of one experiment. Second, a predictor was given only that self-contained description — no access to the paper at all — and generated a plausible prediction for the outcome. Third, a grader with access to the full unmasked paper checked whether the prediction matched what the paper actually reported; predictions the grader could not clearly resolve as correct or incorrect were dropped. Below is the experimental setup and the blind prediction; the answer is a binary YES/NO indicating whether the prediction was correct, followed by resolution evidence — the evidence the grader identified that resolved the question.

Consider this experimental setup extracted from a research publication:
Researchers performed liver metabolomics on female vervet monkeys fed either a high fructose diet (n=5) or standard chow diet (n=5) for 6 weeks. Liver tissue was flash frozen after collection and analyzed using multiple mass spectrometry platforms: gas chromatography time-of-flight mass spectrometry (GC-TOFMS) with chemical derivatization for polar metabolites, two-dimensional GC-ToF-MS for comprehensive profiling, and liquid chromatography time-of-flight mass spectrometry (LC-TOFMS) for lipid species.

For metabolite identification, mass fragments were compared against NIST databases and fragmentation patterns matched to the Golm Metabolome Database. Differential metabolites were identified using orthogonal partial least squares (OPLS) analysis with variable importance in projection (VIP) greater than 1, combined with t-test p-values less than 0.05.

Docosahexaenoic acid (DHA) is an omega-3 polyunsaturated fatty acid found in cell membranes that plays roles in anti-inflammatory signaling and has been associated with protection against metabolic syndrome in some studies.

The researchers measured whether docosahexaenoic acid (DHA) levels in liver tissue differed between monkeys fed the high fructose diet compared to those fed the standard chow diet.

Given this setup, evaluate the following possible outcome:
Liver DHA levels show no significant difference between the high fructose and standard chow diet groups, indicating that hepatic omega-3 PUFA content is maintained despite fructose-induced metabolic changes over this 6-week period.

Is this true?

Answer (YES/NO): NO